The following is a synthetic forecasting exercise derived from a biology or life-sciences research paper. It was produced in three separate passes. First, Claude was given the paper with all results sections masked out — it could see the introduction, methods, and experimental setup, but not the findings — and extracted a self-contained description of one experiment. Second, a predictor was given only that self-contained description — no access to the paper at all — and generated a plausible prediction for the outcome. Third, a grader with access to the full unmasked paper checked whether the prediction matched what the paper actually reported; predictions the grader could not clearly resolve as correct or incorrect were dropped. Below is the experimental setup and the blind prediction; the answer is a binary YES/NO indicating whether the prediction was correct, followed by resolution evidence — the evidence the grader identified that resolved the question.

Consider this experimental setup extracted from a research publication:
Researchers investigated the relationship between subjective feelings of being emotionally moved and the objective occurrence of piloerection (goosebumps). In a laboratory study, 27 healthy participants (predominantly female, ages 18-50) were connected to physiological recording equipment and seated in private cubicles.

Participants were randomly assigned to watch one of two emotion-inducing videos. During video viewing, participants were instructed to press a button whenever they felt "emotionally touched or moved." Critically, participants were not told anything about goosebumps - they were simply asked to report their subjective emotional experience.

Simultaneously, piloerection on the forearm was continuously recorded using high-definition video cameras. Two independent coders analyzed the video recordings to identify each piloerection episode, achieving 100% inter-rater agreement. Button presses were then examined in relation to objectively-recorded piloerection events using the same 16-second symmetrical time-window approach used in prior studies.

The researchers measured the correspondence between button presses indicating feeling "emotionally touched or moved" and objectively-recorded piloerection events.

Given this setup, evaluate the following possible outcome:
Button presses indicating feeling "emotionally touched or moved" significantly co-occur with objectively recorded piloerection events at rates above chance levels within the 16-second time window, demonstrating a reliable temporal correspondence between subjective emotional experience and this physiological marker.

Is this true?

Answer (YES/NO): NO